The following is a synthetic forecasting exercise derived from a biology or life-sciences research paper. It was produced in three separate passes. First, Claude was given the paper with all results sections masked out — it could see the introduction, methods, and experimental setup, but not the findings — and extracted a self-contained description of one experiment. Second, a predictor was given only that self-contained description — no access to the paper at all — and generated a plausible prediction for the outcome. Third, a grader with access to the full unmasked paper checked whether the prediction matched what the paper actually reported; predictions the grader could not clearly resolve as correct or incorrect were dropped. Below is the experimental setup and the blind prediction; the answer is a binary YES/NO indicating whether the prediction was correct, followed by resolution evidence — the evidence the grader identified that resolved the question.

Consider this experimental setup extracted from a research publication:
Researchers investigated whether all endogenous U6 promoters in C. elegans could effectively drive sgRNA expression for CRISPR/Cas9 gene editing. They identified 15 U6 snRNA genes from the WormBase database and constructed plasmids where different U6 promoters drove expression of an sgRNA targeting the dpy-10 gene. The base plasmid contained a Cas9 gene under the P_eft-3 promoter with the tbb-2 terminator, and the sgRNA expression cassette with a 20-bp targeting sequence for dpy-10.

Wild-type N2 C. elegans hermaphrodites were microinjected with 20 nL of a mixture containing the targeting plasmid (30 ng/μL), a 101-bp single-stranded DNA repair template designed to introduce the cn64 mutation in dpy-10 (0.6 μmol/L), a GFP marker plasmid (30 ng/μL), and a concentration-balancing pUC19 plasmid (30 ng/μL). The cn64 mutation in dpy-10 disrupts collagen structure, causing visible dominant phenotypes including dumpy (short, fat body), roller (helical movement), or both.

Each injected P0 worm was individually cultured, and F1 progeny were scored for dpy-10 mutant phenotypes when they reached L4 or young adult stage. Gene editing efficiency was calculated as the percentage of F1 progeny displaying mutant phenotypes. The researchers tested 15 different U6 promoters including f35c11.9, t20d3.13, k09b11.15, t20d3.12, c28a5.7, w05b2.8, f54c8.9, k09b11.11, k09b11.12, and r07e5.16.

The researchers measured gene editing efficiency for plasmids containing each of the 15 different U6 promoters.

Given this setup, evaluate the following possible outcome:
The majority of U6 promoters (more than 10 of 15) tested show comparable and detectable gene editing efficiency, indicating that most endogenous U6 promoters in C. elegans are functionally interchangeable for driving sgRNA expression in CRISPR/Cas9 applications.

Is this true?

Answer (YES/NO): NO